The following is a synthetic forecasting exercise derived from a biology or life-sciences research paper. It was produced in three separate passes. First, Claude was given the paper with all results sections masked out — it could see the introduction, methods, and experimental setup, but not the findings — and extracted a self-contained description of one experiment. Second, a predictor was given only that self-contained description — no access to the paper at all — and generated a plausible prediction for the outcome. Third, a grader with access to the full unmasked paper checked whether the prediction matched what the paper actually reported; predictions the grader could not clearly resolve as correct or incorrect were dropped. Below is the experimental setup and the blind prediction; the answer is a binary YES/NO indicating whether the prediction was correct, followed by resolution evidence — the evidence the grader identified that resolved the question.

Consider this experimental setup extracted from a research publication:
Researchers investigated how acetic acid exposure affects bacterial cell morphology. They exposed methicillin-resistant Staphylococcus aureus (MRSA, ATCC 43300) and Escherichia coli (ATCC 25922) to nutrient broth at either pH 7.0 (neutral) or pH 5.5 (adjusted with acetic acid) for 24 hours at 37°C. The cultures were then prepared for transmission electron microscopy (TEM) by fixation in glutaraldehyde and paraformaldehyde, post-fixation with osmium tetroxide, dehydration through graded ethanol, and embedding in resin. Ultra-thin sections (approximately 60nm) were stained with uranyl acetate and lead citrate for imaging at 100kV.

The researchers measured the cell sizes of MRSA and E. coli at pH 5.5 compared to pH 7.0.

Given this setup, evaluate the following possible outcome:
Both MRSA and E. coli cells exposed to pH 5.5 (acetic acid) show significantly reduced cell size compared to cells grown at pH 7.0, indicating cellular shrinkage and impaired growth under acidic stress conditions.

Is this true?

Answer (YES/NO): NO